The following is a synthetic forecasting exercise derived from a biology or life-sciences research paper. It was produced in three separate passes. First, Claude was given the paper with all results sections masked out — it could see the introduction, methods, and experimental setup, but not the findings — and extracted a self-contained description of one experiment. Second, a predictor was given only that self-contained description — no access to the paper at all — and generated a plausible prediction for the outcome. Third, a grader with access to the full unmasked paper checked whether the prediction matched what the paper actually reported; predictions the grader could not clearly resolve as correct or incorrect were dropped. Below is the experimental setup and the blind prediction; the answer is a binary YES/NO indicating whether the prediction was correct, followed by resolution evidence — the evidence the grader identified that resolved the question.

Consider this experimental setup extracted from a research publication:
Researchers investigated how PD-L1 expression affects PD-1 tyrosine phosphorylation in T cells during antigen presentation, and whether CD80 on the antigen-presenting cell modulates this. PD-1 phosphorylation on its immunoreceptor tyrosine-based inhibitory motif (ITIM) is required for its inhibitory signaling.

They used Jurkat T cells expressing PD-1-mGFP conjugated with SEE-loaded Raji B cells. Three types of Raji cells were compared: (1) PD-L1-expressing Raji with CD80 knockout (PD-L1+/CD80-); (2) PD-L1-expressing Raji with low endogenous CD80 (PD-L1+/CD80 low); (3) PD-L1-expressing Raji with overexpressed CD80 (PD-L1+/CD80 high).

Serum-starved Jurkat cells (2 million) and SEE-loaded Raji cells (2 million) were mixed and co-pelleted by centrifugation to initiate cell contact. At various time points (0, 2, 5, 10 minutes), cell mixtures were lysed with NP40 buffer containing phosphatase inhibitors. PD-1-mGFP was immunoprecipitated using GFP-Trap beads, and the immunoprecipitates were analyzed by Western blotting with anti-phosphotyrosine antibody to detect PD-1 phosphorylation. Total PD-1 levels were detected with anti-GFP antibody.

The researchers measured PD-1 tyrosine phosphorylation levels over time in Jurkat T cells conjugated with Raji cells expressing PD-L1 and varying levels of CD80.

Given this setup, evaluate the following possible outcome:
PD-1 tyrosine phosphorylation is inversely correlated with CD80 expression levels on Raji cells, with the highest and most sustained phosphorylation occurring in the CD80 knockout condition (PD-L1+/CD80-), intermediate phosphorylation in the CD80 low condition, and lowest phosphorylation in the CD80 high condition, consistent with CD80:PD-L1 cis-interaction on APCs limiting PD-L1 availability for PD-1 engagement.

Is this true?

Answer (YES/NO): NO